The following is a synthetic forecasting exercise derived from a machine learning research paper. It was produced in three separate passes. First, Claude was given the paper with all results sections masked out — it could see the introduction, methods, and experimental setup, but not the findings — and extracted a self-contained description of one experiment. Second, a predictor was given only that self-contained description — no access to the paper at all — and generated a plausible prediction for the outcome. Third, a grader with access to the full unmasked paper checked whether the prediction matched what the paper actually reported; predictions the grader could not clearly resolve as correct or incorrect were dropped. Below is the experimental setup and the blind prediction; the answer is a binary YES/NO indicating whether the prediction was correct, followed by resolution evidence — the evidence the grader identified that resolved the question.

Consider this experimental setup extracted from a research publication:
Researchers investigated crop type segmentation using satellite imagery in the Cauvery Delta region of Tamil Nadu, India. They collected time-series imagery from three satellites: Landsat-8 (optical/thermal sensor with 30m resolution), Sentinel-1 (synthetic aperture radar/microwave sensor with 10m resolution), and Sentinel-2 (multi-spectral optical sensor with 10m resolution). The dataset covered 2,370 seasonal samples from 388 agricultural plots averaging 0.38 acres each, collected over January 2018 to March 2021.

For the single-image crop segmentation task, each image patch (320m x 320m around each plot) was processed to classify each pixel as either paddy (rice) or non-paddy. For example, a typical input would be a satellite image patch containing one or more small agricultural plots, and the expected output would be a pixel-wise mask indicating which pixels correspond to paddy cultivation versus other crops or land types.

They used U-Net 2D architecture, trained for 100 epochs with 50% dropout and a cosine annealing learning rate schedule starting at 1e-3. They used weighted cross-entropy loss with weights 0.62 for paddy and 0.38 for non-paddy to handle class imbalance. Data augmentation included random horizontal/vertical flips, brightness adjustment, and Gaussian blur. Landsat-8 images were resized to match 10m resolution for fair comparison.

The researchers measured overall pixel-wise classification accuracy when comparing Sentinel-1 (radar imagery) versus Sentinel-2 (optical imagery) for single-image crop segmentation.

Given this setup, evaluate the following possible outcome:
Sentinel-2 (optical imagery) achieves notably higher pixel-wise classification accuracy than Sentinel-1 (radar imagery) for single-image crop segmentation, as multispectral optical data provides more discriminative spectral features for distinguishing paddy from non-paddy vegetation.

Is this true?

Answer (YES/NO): NO